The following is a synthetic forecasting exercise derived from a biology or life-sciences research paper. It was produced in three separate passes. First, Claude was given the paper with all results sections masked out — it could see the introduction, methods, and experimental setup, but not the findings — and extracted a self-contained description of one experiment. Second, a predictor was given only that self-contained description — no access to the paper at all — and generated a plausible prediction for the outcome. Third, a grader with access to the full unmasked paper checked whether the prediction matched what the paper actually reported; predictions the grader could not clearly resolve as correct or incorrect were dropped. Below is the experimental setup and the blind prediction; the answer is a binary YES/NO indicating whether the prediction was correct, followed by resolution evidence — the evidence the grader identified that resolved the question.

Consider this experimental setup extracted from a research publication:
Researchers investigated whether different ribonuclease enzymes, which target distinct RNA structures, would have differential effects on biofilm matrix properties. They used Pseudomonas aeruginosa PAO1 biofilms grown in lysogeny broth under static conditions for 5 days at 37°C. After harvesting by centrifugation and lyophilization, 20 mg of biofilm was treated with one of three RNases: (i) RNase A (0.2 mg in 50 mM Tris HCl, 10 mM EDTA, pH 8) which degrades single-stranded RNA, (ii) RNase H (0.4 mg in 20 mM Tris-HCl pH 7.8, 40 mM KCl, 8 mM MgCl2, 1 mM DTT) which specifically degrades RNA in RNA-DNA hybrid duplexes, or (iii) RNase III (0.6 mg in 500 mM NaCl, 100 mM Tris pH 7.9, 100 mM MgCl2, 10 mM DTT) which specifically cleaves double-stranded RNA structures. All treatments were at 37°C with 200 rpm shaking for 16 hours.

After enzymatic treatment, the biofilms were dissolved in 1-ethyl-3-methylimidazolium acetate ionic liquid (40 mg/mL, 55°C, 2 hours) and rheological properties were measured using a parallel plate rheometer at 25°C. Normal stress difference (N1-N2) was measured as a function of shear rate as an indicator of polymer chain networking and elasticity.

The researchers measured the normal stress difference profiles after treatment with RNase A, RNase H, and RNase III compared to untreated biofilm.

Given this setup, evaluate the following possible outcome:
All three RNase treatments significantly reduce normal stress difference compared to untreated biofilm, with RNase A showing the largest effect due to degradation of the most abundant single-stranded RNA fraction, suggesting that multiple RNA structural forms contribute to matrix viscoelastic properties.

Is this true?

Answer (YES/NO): NO